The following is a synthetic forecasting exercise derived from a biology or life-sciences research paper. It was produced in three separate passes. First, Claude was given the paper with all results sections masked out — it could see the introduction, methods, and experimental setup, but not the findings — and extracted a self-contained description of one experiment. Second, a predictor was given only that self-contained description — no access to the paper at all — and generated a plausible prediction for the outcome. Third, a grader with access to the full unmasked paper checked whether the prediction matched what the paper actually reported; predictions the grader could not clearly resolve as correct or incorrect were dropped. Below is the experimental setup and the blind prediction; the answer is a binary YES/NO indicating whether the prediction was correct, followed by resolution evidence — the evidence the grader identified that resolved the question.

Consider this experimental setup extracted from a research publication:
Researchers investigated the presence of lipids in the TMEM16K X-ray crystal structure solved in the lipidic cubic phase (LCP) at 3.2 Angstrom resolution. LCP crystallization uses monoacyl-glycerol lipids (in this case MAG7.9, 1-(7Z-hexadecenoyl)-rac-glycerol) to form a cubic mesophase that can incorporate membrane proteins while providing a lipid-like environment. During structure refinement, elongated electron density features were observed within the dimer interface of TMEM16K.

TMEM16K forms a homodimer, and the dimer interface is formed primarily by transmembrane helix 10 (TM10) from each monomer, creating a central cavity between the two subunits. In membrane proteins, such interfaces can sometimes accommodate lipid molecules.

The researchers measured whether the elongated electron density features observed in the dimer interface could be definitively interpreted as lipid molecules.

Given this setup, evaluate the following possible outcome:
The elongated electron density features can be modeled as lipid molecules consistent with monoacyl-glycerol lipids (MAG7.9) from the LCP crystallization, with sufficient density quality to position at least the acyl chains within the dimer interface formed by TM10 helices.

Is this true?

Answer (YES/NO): YES